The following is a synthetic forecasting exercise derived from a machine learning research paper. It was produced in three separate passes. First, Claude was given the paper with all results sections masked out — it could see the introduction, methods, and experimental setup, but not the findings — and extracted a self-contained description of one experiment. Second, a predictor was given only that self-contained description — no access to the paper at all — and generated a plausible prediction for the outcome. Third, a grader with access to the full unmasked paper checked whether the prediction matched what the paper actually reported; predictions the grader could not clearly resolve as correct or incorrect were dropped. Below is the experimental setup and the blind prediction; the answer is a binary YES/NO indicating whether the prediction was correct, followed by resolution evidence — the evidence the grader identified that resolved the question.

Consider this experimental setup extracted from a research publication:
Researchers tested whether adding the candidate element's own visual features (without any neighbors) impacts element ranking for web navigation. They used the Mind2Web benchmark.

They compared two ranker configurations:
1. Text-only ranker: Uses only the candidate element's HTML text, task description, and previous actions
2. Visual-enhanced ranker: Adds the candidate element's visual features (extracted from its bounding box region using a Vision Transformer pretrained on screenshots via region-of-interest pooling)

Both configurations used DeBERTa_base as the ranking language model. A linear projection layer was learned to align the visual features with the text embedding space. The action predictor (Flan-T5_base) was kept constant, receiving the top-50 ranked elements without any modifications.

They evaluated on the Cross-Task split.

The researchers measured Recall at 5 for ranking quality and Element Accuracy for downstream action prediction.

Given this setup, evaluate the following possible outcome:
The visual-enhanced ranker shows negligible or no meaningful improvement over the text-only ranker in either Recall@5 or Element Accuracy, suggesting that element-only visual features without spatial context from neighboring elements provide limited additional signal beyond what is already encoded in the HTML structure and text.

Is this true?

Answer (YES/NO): NO